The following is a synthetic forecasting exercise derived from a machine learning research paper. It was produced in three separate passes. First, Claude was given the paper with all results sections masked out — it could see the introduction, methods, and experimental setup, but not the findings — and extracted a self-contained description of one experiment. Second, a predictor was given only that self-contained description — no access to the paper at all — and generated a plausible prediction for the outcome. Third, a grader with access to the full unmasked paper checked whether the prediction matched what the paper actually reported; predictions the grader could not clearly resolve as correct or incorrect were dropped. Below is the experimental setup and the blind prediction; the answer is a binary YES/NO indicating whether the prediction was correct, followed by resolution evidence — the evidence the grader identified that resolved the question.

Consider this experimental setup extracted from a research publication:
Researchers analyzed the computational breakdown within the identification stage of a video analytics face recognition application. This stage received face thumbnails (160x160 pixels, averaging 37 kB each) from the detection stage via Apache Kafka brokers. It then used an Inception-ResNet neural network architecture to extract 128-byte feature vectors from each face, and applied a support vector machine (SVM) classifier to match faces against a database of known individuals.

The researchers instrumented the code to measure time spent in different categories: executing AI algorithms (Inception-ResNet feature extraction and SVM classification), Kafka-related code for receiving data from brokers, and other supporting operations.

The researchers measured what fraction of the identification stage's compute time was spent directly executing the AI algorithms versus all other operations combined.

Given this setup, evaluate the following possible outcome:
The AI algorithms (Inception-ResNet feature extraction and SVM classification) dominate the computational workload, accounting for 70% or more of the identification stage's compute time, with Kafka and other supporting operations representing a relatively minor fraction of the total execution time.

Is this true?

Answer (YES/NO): YES